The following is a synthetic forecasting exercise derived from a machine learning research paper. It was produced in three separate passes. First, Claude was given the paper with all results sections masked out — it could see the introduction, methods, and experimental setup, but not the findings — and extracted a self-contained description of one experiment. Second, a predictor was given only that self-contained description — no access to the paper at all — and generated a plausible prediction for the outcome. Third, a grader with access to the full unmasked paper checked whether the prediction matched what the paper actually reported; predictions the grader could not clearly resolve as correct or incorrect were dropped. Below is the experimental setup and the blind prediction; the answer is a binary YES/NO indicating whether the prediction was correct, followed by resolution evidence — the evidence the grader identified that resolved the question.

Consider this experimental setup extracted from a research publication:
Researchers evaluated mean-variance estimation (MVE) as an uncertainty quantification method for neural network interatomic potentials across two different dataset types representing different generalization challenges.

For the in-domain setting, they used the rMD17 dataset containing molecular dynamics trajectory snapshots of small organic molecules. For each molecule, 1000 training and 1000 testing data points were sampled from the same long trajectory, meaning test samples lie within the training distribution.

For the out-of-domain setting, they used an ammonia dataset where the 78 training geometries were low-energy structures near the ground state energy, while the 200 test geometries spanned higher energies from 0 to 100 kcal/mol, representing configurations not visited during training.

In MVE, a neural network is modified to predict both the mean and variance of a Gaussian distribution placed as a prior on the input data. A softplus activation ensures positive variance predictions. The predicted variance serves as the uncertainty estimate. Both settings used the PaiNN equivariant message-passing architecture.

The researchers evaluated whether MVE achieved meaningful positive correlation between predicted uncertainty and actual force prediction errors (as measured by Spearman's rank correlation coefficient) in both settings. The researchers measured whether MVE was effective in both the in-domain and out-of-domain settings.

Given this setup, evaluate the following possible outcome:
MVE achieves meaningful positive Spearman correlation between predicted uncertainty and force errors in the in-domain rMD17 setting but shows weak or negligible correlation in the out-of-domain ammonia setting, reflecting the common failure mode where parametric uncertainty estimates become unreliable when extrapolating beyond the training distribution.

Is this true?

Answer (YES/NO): YES